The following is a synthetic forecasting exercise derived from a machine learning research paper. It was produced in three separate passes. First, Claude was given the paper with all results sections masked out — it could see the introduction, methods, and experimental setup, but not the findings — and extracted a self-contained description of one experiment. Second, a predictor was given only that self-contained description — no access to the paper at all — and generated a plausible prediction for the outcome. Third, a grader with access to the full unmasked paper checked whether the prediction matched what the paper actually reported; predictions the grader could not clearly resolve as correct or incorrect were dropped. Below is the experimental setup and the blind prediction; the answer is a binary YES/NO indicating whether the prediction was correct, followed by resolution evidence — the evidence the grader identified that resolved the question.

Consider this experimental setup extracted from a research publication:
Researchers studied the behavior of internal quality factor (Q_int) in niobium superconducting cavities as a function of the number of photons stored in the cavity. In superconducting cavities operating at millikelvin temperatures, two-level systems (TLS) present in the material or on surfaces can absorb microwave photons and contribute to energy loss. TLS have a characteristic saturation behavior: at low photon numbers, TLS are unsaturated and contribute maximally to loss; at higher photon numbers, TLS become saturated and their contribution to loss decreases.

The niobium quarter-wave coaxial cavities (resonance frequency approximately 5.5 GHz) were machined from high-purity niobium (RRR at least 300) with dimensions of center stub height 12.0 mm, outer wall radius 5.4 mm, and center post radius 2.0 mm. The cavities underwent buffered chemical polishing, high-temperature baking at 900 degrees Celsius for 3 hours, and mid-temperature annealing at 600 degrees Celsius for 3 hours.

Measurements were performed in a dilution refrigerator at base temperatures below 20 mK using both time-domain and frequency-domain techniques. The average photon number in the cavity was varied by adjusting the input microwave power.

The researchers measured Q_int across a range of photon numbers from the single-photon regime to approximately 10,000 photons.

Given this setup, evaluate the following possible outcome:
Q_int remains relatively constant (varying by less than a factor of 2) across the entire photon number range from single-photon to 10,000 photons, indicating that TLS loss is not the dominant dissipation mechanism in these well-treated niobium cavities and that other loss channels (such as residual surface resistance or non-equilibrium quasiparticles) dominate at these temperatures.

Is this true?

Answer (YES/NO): NO